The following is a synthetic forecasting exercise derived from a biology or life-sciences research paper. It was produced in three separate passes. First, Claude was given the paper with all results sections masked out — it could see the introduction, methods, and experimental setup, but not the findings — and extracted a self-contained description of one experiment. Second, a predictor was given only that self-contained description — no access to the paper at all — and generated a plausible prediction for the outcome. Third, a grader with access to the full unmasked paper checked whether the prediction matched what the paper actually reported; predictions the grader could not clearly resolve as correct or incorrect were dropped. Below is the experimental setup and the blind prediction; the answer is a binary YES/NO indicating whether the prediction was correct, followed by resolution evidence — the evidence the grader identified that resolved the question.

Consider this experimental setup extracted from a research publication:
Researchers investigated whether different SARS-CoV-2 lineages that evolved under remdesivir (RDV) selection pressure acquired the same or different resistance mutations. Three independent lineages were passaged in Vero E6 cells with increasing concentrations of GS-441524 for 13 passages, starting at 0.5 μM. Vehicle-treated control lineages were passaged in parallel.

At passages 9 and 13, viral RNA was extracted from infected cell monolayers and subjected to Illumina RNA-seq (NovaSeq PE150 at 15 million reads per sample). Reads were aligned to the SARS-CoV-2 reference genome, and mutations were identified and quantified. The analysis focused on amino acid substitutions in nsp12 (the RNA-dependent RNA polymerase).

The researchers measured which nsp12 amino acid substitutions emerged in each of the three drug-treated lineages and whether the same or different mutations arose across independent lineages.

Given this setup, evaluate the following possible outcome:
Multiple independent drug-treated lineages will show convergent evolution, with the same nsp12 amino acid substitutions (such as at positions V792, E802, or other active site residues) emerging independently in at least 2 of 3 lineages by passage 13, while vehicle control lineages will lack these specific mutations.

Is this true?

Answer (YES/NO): YES